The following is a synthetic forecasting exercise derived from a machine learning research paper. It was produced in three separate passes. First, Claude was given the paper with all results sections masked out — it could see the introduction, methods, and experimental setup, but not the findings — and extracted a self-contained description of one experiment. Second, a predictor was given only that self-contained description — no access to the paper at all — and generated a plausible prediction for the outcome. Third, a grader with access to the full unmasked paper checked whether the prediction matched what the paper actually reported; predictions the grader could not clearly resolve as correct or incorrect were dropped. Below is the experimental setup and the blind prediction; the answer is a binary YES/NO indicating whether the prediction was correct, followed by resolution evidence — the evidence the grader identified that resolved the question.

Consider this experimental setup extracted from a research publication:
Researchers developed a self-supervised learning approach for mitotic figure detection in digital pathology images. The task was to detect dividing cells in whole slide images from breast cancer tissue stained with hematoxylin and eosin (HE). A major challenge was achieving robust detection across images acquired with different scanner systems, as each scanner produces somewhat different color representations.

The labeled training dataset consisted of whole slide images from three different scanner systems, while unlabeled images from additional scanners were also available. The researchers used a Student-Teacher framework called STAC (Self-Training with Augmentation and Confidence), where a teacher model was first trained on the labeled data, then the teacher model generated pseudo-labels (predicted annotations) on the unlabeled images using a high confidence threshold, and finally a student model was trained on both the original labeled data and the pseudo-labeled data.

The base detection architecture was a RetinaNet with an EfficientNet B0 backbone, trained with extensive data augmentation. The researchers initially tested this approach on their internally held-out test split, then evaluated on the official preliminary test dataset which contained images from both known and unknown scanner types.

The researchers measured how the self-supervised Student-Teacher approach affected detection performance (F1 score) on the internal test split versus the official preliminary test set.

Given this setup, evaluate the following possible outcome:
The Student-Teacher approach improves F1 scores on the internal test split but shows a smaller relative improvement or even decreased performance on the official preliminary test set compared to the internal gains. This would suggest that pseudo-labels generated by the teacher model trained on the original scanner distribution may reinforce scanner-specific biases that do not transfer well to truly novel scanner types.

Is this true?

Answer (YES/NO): YES